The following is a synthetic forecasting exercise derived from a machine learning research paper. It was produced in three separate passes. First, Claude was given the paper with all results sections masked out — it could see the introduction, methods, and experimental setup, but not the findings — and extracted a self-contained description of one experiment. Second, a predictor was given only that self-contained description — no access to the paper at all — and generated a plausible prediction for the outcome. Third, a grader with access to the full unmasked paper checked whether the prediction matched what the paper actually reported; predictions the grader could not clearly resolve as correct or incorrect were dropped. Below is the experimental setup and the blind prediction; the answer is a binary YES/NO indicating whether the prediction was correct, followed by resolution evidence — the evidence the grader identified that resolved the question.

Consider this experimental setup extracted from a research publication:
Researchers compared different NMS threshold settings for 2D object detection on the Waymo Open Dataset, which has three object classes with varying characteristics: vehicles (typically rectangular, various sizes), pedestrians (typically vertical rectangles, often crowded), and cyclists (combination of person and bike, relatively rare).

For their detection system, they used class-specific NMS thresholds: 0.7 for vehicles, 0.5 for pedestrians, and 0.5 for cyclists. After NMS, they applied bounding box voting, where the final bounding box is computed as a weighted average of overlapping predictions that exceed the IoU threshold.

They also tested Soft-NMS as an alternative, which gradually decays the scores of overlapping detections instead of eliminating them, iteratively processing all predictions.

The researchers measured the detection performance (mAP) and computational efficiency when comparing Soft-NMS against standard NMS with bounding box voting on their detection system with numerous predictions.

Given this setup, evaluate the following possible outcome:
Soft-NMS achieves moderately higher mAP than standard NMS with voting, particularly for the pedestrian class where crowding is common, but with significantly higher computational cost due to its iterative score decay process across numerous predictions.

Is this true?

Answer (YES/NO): NO